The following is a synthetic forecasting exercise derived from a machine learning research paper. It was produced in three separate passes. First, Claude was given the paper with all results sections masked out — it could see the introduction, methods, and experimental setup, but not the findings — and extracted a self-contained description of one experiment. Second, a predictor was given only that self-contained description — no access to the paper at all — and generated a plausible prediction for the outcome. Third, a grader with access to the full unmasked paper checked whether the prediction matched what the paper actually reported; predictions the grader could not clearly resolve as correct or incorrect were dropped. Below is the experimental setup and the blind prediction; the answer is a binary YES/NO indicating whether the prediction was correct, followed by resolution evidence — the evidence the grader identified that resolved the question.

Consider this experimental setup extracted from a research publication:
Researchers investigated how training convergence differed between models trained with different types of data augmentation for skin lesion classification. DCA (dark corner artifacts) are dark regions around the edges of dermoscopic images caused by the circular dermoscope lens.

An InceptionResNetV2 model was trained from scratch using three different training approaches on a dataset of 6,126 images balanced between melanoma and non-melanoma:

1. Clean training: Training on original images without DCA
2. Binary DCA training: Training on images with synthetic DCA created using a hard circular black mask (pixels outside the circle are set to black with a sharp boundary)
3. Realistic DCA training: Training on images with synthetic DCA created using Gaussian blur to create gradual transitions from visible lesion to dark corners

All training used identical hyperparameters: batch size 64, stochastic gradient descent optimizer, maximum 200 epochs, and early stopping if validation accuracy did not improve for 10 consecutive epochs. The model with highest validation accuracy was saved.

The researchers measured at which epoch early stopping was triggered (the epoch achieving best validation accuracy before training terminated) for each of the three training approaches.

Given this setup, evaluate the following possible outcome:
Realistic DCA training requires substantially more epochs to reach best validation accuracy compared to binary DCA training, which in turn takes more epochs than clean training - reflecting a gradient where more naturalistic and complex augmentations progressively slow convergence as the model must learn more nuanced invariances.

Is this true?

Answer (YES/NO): NO